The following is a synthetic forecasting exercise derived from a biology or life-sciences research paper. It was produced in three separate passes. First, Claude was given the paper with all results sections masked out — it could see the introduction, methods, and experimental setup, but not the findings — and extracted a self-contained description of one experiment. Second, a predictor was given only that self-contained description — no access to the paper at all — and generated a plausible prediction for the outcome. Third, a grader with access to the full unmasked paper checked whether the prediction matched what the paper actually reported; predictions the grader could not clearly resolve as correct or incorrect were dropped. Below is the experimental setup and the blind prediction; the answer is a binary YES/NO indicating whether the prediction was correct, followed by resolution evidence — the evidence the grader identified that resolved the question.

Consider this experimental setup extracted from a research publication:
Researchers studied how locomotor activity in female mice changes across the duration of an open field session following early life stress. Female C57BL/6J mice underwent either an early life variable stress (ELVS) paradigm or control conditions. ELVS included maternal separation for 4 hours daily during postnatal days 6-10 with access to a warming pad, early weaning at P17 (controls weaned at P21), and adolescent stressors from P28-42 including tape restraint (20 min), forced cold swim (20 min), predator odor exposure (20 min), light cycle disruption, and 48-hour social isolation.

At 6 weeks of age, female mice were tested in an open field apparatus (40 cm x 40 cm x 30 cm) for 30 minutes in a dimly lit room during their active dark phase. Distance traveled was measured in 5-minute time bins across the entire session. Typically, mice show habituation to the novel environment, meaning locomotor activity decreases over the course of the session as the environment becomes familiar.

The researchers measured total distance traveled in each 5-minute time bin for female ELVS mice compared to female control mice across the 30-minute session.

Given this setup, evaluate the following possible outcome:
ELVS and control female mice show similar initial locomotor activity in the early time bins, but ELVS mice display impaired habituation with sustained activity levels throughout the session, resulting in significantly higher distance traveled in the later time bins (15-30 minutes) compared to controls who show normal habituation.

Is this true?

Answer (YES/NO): NO